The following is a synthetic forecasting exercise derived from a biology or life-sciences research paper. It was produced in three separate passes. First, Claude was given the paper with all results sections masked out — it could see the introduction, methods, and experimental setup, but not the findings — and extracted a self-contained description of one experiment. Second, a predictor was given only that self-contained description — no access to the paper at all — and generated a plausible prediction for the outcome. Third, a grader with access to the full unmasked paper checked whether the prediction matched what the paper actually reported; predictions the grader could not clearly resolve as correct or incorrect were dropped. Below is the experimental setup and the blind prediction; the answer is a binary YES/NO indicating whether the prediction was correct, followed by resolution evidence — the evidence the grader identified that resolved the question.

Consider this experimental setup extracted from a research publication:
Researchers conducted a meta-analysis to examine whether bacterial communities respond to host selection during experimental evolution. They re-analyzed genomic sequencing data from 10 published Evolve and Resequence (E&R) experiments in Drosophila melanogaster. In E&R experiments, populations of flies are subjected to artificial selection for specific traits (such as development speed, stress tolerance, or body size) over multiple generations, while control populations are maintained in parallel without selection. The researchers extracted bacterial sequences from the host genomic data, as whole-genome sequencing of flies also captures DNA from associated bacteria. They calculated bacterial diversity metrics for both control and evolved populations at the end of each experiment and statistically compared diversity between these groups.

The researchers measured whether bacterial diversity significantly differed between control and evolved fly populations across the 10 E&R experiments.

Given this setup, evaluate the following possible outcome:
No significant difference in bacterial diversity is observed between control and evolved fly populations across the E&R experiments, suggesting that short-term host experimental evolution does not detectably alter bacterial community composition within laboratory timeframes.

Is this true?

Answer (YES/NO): NO